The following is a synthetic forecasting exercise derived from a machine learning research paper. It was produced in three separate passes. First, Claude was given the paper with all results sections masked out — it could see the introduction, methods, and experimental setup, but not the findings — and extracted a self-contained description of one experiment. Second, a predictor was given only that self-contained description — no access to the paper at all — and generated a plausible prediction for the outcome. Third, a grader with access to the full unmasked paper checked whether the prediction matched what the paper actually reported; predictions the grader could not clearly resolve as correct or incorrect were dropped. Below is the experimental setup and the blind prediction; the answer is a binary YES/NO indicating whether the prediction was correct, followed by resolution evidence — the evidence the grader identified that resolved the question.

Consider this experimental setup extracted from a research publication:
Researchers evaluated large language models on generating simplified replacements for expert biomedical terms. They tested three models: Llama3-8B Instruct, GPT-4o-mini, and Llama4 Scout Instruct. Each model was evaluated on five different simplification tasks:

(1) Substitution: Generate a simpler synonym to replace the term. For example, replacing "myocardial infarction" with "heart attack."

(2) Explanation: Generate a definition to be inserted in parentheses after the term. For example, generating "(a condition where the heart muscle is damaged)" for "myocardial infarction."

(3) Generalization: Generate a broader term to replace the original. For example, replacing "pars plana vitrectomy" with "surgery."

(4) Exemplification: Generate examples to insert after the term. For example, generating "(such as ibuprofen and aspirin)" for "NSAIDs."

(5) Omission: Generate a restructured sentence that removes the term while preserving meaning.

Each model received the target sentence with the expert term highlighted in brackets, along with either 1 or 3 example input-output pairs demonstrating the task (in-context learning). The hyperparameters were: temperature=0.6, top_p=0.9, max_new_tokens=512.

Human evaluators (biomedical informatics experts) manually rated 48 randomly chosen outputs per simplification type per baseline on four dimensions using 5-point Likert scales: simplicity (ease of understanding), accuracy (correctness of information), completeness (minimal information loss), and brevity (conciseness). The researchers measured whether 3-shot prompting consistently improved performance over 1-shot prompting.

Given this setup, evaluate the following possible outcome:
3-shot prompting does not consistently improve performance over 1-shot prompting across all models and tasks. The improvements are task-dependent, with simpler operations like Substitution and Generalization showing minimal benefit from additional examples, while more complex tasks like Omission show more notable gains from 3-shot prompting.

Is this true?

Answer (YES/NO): NO